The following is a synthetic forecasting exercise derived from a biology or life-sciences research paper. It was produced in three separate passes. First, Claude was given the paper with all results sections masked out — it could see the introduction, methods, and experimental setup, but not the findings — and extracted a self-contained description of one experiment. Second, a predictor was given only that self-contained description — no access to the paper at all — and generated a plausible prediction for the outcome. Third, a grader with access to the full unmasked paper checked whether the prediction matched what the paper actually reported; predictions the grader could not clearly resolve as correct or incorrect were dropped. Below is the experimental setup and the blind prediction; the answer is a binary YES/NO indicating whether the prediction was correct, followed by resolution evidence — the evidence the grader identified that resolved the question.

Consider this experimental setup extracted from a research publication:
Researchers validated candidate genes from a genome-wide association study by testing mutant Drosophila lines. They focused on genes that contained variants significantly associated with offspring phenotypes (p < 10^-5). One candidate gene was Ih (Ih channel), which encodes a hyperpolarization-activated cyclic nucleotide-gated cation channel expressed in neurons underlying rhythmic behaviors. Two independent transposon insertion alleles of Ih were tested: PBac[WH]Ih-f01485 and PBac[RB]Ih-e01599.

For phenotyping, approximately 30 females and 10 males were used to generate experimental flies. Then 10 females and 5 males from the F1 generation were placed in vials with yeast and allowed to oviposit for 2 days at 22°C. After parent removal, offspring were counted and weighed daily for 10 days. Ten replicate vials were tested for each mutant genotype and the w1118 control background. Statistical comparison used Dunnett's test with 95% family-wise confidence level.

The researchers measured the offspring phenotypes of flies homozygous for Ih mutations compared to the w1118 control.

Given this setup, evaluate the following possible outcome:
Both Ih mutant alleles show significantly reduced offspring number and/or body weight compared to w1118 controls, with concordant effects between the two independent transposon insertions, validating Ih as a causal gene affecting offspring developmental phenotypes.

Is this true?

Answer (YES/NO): NO